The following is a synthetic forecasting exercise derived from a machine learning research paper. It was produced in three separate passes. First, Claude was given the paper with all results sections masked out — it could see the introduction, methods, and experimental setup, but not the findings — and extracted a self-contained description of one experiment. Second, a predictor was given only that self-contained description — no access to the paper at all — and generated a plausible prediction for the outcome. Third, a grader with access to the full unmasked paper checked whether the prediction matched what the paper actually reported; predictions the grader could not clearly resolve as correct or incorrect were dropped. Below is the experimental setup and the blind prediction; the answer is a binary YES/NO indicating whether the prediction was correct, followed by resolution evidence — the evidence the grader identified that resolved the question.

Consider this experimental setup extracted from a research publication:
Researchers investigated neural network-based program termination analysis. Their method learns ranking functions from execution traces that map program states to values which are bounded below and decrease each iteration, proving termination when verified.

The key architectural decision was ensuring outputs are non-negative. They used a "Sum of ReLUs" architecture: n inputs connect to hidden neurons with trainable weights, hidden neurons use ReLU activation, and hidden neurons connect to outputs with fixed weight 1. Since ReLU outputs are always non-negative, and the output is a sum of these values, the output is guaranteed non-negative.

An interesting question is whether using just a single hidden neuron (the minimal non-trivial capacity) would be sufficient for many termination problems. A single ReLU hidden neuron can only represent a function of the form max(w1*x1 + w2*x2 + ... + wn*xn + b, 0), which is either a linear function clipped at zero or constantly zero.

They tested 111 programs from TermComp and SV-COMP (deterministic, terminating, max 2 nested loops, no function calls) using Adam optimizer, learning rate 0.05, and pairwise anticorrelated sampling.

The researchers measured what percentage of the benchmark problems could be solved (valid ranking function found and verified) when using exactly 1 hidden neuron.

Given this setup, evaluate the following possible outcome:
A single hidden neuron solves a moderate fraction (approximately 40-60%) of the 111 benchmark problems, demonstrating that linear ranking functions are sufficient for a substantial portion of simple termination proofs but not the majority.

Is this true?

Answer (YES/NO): NO